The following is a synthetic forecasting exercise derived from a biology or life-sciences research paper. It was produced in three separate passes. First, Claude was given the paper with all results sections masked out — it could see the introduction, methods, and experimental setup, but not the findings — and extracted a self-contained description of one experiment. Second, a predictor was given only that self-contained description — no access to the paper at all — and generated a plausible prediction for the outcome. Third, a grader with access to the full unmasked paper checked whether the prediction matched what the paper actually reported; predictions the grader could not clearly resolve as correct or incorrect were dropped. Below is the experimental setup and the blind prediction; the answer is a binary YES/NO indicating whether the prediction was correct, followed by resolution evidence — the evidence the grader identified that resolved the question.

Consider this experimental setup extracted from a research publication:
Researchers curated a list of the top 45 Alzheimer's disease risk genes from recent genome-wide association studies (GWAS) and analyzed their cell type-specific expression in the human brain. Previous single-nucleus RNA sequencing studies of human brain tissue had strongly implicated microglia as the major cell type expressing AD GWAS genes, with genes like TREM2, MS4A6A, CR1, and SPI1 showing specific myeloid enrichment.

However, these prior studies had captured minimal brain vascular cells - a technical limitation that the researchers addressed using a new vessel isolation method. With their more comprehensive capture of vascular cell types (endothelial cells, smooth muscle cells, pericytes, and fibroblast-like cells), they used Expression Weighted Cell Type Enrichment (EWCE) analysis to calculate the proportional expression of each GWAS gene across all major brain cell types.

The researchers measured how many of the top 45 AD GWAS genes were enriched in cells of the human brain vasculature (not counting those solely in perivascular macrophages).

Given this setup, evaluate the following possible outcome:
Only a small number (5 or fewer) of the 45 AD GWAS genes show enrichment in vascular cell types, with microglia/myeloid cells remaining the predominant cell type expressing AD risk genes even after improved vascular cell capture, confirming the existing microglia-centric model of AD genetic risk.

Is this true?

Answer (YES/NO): NO